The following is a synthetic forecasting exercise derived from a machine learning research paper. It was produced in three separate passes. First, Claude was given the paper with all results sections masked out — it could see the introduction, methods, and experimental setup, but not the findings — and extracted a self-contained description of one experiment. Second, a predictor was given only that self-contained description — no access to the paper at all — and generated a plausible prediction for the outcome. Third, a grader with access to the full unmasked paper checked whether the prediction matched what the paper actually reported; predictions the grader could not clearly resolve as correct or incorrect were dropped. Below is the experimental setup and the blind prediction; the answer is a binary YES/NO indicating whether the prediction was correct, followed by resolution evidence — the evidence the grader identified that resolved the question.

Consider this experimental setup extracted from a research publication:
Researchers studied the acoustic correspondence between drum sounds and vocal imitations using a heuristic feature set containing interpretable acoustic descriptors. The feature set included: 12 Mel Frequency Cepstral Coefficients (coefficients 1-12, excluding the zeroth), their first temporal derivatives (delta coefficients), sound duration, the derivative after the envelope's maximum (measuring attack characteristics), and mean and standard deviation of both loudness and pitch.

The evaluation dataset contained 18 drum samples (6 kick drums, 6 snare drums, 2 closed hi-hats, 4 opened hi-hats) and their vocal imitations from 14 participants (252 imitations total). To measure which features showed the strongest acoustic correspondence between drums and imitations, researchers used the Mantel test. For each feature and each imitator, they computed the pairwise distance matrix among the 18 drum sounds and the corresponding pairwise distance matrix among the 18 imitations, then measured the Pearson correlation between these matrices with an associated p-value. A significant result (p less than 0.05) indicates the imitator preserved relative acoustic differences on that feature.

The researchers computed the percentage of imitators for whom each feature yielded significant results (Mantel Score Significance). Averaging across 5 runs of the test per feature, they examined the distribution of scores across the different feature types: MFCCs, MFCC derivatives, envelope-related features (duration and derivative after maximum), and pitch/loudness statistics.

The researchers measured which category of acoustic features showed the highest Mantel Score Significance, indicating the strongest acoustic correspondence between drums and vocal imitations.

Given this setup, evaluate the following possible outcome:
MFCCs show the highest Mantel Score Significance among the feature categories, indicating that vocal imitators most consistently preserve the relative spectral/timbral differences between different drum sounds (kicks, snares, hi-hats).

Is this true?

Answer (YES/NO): NO